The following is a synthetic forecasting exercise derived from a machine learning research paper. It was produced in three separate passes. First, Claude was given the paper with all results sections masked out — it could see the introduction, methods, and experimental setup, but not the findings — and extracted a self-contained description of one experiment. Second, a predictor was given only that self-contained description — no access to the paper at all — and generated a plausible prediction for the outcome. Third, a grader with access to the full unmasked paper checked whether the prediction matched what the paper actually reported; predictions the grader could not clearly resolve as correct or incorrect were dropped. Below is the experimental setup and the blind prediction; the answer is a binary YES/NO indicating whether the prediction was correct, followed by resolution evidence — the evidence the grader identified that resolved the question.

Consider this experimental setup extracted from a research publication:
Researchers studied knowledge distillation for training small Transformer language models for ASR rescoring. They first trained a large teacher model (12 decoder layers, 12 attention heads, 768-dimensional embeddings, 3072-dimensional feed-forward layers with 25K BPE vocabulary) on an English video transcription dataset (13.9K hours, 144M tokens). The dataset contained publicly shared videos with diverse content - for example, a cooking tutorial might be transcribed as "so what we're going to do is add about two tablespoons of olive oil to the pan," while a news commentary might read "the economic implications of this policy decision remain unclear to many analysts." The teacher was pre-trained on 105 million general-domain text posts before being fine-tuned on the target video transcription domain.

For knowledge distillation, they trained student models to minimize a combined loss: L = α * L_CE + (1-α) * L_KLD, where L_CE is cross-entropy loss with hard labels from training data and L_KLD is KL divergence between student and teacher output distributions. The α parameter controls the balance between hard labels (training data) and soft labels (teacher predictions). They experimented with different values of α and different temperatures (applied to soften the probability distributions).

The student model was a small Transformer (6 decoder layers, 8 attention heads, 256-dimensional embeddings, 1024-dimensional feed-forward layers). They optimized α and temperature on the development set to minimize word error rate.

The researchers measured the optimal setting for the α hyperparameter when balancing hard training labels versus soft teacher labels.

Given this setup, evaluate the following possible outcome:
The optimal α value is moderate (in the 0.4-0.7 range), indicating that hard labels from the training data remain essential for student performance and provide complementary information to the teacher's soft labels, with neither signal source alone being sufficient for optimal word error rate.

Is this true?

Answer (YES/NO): NO